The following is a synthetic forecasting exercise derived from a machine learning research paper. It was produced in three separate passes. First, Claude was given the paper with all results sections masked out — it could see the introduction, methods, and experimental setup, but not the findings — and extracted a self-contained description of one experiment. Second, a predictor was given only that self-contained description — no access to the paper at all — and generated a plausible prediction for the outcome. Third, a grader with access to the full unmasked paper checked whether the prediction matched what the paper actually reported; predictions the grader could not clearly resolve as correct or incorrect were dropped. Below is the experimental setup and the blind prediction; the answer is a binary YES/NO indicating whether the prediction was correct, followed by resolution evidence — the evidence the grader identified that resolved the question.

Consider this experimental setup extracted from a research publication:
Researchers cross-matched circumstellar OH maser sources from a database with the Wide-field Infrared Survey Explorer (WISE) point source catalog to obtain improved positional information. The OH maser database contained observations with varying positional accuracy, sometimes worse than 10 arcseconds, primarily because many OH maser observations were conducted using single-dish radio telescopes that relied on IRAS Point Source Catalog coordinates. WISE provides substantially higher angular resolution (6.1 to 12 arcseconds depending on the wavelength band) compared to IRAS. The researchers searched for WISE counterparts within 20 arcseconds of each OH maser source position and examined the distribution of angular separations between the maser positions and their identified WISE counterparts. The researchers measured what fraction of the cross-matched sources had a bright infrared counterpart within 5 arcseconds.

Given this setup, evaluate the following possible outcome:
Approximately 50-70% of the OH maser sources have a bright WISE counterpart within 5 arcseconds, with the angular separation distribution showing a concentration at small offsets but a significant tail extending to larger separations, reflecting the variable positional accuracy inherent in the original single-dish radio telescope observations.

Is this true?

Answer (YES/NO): NO